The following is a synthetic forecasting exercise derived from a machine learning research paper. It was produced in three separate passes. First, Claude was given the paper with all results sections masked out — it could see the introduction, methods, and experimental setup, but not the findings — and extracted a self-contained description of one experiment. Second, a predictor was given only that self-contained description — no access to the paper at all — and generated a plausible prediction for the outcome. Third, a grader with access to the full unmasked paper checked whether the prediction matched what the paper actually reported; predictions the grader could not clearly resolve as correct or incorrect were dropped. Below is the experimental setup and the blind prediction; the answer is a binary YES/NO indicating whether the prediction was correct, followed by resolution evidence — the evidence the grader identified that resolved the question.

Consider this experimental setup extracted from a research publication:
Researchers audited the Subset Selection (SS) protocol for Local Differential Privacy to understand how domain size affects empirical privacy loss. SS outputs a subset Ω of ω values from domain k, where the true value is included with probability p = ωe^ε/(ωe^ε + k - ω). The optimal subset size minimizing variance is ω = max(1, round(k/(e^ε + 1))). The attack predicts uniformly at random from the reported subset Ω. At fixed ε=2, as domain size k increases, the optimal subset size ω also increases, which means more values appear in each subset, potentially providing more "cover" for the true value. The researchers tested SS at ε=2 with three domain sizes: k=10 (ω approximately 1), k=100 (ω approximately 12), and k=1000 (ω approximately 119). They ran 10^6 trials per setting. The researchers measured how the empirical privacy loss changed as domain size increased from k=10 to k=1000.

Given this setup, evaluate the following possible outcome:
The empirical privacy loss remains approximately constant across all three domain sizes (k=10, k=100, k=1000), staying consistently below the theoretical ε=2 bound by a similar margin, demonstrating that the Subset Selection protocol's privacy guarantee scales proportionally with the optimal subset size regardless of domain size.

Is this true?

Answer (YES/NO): NO